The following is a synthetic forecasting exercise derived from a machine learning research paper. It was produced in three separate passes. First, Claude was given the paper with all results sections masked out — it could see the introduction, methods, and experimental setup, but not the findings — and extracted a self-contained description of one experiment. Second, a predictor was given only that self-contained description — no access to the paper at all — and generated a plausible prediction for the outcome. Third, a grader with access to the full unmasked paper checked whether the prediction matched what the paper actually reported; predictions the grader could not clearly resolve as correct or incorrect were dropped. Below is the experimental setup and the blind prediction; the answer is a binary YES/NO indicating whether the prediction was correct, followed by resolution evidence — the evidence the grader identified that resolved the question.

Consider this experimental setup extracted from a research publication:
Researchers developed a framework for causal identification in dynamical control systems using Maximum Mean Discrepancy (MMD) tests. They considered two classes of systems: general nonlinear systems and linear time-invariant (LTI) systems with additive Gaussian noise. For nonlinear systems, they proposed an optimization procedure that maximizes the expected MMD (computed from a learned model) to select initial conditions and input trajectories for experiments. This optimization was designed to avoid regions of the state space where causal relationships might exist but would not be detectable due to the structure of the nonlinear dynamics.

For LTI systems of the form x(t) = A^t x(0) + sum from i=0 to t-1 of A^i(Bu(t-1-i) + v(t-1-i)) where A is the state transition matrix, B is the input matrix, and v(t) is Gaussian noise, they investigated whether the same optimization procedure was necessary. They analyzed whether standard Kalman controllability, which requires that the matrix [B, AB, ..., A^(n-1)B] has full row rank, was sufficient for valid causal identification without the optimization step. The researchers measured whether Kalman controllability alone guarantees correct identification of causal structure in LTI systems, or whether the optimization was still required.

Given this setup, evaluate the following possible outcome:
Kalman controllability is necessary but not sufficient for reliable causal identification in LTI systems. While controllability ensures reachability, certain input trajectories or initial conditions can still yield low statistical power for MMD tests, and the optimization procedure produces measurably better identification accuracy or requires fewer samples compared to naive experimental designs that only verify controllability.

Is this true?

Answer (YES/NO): NO